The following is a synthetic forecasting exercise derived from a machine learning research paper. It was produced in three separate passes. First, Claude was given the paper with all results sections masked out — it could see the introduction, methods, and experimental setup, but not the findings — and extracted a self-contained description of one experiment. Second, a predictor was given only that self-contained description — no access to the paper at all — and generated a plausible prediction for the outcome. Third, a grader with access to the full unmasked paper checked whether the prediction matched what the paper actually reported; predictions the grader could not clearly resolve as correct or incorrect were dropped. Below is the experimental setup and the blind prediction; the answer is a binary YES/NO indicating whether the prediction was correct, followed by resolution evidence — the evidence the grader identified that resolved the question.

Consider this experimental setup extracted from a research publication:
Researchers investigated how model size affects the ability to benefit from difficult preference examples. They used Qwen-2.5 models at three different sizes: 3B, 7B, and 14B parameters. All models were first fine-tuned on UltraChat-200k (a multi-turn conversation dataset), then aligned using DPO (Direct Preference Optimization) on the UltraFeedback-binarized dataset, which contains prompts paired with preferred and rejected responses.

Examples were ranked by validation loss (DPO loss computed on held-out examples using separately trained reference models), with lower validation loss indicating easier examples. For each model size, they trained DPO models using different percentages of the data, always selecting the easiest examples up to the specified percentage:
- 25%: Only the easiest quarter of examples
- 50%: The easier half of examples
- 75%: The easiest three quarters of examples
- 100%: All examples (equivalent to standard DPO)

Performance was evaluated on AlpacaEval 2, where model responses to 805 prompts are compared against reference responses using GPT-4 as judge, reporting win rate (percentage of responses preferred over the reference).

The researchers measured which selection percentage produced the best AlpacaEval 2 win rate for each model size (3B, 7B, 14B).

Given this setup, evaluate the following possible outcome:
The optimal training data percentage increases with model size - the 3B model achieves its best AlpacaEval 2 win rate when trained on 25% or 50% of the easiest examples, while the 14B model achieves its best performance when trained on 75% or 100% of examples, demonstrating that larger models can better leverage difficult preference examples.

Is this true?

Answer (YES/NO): NO